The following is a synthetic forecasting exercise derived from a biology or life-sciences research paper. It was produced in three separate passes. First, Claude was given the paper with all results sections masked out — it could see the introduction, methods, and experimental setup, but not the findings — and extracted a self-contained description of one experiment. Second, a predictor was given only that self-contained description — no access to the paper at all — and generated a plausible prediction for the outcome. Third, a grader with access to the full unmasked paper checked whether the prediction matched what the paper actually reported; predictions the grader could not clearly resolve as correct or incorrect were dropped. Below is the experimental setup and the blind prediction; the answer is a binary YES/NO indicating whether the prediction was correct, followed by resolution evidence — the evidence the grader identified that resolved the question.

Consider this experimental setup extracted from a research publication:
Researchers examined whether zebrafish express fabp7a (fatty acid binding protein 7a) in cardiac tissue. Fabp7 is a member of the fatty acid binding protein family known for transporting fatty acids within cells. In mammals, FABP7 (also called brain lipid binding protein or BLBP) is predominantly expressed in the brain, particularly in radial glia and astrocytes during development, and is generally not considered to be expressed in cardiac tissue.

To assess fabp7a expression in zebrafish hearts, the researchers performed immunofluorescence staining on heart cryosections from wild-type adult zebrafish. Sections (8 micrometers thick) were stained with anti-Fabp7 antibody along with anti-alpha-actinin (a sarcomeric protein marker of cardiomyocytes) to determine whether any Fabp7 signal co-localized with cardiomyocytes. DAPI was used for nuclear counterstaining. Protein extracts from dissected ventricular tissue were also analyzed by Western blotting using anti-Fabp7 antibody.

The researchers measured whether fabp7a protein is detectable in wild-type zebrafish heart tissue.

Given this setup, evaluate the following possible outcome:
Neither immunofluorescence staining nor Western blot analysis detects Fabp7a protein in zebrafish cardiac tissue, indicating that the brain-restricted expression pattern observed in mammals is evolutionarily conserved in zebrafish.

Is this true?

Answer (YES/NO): NO